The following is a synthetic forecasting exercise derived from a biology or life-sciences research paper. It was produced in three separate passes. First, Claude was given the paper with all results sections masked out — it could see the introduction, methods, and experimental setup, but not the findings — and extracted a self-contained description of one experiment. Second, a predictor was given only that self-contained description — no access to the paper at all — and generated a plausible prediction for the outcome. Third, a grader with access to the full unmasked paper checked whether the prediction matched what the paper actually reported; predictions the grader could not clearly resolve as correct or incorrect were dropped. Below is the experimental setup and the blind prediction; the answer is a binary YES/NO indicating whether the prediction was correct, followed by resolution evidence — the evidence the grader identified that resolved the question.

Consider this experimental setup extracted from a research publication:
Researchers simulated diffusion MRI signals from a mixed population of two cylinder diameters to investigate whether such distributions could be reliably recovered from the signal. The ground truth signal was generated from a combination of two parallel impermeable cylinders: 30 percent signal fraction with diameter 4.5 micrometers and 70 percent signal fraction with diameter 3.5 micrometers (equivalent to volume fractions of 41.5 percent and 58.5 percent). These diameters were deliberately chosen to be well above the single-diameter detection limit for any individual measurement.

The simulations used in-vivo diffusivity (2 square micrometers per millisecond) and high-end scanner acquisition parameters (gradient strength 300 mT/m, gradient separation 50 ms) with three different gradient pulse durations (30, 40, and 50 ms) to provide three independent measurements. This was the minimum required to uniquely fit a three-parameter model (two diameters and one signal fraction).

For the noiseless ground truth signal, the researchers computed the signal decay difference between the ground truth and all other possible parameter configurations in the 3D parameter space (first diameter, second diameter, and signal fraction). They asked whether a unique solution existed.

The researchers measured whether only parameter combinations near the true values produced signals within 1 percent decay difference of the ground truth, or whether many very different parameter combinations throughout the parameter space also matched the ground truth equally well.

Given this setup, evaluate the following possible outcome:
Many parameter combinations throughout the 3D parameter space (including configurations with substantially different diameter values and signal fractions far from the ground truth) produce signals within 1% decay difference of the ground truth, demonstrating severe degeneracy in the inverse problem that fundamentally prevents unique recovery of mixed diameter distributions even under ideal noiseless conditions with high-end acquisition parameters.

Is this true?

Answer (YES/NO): YES